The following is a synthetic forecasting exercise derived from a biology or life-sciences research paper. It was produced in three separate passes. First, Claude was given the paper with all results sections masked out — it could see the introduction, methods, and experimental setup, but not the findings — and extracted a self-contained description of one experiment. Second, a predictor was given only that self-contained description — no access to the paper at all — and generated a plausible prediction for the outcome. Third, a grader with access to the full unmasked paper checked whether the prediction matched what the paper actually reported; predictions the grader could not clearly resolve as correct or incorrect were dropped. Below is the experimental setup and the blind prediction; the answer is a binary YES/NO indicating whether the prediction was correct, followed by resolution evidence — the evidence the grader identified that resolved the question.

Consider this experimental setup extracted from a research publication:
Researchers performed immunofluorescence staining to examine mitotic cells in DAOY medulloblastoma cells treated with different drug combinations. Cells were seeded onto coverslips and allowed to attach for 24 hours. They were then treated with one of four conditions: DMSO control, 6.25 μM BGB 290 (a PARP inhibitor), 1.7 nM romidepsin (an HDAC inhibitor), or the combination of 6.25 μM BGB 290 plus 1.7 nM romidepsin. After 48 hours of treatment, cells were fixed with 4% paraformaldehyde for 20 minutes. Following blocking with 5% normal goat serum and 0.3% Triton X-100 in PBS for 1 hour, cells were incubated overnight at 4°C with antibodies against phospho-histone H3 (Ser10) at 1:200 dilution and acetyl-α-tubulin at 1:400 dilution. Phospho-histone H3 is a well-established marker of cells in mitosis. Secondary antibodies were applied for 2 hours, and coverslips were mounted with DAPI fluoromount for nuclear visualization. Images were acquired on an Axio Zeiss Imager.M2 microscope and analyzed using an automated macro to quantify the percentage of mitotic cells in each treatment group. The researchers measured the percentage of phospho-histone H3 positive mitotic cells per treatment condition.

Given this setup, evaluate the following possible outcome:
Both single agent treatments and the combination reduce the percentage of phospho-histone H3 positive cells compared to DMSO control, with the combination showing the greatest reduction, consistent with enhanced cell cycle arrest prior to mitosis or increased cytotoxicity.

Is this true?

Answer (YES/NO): NO